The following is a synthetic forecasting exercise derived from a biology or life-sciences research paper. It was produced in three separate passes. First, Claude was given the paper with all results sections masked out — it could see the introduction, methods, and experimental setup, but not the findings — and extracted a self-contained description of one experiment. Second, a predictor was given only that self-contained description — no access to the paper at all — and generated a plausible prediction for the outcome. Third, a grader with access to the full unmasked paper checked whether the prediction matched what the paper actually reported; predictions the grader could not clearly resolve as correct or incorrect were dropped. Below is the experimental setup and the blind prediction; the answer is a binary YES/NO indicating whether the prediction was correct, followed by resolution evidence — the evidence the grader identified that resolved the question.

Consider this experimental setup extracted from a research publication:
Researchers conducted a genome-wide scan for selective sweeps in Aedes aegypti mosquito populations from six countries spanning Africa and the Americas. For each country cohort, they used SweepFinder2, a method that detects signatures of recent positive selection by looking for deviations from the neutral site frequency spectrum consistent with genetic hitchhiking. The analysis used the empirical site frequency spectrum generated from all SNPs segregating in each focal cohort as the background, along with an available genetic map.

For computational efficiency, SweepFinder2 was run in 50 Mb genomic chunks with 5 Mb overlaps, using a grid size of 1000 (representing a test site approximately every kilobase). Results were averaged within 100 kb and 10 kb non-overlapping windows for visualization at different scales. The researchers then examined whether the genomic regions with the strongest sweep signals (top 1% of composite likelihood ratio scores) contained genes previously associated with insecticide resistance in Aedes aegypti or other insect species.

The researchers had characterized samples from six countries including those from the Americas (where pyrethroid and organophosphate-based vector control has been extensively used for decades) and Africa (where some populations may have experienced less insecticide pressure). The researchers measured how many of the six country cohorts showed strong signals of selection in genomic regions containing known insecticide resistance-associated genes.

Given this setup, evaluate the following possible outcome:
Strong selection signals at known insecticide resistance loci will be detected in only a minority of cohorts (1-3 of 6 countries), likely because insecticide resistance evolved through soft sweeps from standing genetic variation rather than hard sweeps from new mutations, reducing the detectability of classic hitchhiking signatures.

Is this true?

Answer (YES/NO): NO